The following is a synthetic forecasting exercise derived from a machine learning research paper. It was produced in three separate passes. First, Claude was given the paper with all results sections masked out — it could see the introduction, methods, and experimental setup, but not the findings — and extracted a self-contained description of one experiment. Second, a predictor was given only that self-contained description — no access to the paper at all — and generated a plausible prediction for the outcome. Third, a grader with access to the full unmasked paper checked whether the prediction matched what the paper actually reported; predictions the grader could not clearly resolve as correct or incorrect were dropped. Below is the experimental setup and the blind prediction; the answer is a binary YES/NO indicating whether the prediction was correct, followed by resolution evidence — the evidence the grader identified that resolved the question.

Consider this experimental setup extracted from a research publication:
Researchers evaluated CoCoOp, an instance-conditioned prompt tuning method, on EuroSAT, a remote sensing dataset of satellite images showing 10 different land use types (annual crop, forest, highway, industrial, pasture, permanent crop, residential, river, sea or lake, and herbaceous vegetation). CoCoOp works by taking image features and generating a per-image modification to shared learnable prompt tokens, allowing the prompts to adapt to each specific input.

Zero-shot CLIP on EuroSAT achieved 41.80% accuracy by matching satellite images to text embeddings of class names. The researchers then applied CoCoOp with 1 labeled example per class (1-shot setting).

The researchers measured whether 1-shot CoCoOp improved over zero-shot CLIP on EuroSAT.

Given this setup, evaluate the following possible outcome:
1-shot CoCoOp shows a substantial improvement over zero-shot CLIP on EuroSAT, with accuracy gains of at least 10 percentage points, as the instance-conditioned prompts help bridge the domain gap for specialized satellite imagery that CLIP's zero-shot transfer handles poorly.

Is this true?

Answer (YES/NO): NO